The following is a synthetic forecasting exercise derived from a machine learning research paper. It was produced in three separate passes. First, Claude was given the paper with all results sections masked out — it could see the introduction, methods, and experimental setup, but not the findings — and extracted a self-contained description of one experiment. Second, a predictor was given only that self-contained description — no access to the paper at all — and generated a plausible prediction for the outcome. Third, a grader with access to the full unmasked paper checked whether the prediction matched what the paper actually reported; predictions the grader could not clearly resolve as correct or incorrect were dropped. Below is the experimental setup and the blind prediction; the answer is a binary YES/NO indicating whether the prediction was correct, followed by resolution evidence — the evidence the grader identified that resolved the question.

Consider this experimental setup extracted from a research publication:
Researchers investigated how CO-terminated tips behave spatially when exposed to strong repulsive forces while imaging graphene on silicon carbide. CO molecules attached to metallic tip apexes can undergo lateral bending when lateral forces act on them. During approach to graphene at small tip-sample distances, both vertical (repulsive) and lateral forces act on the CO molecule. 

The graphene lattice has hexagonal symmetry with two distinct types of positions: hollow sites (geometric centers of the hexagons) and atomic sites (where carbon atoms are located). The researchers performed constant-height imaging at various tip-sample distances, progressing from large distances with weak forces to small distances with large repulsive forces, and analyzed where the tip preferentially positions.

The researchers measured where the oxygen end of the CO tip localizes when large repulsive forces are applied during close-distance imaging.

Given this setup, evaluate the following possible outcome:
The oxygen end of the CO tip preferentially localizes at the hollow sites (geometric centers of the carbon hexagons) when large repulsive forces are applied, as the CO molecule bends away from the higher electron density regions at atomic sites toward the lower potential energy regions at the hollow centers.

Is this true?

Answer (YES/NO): YES